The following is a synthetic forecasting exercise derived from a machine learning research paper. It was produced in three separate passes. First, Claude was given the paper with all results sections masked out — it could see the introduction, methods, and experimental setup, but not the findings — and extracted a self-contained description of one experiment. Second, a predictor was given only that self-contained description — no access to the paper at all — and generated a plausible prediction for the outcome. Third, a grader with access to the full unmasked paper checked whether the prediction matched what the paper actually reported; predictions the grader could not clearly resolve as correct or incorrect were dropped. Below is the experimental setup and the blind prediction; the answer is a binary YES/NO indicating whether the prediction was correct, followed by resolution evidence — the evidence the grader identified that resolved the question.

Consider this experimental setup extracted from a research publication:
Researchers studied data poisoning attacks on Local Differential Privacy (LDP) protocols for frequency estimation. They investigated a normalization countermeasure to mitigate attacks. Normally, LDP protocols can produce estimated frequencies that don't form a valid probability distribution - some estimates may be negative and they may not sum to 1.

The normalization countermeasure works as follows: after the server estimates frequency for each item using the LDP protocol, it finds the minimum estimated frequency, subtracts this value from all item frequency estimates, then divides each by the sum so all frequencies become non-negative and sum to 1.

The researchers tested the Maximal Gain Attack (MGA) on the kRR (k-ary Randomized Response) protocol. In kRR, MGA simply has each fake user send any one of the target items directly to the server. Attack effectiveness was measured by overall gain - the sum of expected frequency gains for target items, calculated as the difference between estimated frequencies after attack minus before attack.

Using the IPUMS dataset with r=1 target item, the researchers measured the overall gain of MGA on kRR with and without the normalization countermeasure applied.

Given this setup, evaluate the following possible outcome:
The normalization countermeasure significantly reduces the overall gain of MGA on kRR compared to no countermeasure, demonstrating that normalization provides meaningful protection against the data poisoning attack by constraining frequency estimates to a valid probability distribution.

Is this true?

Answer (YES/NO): YES